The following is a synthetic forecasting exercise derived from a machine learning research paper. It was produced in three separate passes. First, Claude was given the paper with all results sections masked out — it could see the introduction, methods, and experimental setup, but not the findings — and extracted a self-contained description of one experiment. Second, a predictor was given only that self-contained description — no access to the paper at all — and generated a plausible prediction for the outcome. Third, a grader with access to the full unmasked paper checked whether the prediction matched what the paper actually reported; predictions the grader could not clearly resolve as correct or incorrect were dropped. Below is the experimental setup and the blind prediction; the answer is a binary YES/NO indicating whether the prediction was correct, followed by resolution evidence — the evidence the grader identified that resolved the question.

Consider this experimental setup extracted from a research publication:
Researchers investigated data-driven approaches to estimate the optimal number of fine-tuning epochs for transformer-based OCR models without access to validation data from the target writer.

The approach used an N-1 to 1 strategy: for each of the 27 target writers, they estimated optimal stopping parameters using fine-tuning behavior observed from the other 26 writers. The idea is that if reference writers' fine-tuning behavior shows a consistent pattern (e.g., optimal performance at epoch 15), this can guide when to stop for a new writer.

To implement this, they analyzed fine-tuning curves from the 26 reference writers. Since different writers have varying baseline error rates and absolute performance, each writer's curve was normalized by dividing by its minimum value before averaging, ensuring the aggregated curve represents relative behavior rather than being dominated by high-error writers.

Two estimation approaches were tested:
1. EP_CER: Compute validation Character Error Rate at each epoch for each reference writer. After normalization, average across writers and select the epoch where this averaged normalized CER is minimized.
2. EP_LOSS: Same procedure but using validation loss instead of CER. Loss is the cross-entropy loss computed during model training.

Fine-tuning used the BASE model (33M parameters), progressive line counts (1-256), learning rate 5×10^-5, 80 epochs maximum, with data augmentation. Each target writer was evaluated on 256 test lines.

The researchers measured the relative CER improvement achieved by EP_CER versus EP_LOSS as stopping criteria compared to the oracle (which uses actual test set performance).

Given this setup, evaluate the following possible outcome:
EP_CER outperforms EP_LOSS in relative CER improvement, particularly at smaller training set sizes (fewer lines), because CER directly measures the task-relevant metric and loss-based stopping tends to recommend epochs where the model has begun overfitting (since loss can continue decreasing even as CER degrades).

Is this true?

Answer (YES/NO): YES